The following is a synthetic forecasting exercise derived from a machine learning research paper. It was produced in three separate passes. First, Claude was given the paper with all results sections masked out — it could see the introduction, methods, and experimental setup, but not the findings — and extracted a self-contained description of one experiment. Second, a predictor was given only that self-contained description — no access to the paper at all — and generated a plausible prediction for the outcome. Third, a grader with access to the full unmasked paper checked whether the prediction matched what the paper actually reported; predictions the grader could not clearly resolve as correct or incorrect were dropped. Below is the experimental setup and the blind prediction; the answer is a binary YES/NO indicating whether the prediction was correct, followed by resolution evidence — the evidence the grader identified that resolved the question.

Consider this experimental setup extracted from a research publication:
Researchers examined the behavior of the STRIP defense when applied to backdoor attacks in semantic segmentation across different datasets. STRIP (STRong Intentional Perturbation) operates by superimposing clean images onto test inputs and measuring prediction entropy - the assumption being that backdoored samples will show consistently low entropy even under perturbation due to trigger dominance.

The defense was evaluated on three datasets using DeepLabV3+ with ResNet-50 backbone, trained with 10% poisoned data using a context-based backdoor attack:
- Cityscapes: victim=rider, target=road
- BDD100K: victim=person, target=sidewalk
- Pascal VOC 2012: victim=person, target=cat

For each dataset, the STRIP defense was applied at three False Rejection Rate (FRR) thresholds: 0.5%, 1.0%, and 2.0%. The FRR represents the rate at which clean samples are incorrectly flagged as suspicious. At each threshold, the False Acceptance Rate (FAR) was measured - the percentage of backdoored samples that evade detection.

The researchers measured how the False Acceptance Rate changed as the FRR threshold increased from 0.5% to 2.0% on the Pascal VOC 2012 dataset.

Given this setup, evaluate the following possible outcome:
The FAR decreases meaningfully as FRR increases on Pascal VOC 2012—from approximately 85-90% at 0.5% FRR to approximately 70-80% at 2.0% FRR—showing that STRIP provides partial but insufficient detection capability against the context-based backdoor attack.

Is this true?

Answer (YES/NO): NO